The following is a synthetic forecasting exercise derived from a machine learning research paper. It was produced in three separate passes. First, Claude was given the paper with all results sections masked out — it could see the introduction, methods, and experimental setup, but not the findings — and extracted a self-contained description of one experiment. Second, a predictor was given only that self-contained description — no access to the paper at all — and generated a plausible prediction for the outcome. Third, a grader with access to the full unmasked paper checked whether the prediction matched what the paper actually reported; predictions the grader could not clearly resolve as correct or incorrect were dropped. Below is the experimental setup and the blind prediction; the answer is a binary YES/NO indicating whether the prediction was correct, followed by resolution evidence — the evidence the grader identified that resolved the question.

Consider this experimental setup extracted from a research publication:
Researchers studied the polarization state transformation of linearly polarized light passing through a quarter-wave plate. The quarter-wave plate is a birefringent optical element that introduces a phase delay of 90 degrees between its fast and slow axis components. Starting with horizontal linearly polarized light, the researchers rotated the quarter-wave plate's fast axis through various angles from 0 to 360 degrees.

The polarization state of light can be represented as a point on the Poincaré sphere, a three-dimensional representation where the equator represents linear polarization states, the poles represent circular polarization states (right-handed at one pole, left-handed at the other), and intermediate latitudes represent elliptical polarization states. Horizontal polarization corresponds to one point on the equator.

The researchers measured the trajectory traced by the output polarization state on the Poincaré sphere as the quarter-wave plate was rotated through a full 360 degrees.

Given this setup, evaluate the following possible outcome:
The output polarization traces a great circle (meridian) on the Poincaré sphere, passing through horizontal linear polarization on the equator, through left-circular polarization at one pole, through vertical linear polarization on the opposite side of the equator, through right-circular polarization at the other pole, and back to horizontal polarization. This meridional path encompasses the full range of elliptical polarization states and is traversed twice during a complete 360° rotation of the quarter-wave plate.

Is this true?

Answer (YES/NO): NO